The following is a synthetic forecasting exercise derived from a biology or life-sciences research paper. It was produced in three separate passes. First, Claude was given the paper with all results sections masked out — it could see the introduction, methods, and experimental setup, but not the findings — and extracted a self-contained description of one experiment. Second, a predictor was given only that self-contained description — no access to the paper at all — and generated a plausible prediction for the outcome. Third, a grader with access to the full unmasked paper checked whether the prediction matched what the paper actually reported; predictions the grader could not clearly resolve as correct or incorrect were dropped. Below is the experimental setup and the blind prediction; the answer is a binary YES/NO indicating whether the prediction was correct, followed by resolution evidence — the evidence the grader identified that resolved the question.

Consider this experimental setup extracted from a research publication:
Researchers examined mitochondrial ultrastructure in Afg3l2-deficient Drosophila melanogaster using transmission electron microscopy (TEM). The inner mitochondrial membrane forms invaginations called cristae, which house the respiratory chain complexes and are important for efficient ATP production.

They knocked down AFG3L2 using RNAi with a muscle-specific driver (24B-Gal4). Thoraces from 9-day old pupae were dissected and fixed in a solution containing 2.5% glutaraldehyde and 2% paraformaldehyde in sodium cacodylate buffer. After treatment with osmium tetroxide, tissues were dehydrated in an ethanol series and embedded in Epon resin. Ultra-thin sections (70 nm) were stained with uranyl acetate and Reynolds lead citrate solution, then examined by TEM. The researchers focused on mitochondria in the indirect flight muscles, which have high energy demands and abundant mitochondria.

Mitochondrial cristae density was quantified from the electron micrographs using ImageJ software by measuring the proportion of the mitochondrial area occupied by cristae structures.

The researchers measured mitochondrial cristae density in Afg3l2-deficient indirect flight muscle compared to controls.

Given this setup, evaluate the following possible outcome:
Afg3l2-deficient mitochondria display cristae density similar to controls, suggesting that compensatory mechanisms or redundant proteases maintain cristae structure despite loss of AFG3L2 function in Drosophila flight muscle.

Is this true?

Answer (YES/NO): NO